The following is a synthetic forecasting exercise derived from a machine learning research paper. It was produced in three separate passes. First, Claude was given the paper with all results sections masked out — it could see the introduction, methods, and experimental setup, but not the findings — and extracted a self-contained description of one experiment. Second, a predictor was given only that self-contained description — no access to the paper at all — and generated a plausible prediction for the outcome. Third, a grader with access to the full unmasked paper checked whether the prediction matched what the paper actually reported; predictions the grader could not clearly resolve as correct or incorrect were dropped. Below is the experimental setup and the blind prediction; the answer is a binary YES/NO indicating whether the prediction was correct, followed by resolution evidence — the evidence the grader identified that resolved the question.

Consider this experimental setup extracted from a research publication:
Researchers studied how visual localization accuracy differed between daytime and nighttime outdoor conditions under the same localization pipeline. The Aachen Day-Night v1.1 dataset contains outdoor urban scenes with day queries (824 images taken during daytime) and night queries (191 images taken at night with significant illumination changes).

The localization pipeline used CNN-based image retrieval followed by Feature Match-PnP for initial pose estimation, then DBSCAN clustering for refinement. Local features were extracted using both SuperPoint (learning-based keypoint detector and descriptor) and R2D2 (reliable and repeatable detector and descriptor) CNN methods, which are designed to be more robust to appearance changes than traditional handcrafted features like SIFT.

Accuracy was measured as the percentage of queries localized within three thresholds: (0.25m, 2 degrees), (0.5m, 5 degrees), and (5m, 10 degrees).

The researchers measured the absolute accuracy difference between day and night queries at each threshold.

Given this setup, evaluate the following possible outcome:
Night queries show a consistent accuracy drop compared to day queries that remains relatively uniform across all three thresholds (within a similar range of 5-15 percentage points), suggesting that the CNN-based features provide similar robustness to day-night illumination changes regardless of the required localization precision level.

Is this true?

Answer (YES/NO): NO